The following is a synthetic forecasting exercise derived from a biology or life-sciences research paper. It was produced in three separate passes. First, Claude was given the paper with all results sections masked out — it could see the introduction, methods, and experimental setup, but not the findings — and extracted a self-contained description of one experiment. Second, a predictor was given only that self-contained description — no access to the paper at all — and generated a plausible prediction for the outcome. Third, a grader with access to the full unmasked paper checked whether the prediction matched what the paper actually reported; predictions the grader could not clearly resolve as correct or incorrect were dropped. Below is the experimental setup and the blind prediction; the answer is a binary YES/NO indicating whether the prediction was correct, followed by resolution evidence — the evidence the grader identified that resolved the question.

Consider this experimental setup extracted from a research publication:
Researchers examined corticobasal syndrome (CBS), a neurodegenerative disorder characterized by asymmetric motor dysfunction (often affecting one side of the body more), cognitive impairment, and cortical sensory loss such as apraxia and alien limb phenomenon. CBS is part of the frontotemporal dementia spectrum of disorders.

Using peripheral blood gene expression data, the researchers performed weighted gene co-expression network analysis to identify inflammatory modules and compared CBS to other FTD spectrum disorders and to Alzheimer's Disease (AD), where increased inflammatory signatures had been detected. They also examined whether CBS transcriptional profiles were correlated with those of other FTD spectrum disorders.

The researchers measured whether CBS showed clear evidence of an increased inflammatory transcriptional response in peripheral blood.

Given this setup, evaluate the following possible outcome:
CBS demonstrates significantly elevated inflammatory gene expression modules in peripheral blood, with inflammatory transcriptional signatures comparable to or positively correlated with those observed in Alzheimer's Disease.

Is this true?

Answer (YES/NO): NO